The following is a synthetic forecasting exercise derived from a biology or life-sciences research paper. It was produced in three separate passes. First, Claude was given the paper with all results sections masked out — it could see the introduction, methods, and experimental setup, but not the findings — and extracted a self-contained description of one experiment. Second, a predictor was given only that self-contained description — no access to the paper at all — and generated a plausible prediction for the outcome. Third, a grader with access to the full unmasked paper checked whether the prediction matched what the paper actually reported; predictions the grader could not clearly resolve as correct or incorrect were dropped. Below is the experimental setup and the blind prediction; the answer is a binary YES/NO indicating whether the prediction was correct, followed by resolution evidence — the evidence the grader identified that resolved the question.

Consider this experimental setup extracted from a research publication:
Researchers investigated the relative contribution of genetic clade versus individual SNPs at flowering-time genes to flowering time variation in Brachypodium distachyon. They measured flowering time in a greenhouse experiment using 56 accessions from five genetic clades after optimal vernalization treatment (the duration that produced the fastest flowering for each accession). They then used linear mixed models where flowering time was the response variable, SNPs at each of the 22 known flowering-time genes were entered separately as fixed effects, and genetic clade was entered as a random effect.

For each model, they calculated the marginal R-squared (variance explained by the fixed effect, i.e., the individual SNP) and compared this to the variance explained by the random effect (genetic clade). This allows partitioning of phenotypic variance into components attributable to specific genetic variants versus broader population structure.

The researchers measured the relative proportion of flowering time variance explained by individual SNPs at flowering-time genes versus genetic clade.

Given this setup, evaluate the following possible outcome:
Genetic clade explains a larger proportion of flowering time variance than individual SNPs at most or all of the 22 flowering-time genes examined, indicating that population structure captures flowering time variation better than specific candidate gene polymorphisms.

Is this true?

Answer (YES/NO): NO